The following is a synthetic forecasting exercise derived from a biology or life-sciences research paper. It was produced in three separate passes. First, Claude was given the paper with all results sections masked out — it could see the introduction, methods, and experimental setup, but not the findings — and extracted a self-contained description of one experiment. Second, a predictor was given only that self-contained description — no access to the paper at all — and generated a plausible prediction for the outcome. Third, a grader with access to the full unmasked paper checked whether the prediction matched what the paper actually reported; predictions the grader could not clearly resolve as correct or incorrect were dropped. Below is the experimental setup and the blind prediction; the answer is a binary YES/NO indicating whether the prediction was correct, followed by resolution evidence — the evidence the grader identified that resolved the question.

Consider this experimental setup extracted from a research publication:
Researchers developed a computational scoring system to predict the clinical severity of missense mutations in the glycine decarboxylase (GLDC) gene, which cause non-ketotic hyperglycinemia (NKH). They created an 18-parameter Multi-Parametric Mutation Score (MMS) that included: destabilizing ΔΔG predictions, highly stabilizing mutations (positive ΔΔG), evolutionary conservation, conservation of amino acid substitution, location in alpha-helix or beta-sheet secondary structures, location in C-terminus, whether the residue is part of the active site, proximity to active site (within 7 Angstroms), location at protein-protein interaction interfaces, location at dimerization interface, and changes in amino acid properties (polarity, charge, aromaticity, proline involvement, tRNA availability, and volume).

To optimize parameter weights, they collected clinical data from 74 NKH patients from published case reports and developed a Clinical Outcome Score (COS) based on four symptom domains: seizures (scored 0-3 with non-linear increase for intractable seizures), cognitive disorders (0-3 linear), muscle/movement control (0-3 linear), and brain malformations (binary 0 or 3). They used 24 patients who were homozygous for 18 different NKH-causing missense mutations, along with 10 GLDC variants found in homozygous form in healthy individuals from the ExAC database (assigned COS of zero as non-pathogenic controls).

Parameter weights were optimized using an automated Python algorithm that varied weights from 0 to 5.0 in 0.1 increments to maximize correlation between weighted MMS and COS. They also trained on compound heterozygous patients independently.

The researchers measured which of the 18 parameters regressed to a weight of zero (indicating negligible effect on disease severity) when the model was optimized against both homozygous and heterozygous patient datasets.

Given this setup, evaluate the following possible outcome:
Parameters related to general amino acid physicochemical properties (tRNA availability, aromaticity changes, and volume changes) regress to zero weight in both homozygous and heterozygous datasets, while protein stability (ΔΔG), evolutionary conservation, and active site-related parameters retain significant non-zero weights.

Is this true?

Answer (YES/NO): NO